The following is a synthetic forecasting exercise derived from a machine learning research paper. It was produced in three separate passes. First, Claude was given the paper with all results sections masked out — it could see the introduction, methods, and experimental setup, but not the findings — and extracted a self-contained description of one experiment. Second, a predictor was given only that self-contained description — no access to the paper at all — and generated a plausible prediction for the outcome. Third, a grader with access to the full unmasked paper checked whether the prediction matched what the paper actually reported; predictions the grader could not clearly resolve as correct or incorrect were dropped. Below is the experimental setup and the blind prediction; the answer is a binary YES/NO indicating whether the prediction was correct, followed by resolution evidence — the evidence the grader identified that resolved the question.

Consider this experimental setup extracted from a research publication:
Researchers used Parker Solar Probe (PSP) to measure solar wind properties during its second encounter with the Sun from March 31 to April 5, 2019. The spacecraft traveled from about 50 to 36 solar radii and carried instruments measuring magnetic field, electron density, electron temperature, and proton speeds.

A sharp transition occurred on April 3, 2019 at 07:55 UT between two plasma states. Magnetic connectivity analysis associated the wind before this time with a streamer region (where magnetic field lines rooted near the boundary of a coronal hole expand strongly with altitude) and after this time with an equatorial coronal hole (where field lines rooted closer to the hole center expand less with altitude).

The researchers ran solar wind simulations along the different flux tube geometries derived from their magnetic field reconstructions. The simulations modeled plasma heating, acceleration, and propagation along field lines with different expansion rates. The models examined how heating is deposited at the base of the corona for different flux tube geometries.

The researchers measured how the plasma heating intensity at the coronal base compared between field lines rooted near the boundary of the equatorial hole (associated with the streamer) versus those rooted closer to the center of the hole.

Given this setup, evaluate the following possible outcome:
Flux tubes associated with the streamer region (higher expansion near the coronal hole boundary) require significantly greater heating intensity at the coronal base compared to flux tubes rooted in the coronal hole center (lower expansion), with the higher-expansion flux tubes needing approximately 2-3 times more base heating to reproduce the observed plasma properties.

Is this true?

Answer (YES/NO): NO